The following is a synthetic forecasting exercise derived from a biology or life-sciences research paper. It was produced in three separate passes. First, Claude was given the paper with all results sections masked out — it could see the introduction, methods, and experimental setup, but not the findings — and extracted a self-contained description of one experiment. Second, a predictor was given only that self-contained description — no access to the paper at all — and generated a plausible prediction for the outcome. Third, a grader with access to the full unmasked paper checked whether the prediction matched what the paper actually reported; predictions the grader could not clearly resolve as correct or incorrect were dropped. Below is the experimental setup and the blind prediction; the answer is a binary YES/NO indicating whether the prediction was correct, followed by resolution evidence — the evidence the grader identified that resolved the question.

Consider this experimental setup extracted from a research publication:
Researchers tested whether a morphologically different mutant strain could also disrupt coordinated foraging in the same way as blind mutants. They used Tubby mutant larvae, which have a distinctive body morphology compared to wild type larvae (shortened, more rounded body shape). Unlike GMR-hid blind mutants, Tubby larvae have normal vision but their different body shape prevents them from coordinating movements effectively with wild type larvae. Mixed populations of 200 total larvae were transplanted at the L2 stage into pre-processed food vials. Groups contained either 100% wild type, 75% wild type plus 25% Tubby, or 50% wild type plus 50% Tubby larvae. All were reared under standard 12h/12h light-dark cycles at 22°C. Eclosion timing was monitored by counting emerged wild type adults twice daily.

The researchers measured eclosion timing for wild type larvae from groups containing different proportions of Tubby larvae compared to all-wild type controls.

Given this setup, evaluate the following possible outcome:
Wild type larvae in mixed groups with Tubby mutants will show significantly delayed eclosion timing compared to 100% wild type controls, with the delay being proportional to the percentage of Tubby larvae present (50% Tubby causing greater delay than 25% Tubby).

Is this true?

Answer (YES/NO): NO